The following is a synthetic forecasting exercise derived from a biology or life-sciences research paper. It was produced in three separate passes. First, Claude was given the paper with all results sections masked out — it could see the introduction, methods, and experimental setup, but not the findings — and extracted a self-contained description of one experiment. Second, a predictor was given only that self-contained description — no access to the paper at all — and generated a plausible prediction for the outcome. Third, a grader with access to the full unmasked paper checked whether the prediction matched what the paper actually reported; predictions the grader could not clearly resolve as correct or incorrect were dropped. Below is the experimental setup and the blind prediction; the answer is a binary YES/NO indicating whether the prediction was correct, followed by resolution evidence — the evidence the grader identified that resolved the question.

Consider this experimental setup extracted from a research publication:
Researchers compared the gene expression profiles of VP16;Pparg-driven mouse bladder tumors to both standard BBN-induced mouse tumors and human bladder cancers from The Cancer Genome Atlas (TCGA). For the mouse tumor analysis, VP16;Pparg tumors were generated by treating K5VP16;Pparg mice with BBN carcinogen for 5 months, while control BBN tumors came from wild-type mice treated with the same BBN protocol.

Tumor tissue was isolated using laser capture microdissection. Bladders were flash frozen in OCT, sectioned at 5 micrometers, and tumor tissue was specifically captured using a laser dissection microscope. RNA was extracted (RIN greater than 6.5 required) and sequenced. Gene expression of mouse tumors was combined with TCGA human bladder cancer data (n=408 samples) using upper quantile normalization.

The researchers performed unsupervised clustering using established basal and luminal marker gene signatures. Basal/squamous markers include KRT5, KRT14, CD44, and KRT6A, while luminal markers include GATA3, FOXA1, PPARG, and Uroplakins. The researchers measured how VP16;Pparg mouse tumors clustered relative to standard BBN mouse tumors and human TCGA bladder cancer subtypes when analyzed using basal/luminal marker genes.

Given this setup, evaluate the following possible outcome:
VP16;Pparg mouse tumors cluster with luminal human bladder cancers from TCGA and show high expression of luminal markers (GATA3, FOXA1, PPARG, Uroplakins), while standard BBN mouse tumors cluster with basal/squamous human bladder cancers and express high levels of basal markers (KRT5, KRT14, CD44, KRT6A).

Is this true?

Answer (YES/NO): YES